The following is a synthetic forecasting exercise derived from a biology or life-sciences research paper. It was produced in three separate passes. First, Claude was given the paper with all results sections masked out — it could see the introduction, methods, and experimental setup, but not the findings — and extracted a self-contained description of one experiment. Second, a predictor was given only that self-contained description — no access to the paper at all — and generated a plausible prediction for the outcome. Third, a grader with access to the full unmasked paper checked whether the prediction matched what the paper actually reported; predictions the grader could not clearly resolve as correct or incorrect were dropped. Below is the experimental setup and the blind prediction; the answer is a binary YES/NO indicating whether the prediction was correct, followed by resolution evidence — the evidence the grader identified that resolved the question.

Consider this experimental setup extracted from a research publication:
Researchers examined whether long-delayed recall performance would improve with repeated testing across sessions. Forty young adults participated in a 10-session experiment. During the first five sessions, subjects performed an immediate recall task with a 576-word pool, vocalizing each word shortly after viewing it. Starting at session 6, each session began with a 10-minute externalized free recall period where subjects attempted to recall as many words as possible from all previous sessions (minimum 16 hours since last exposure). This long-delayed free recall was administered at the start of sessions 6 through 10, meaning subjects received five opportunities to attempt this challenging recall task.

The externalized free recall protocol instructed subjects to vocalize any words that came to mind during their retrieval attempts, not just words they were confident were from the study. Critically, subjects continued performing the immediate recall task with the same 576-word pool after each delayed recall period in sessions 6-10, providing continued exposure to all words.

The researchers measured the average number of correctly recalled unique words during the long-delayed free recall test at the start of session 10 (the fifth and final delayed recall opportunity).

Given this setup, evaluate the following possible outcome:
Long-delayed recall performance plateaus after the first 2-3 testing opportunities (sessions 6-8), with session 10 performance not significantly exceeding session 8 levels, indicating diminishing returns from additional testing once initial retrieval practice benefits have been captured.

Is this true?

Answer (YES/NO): NO